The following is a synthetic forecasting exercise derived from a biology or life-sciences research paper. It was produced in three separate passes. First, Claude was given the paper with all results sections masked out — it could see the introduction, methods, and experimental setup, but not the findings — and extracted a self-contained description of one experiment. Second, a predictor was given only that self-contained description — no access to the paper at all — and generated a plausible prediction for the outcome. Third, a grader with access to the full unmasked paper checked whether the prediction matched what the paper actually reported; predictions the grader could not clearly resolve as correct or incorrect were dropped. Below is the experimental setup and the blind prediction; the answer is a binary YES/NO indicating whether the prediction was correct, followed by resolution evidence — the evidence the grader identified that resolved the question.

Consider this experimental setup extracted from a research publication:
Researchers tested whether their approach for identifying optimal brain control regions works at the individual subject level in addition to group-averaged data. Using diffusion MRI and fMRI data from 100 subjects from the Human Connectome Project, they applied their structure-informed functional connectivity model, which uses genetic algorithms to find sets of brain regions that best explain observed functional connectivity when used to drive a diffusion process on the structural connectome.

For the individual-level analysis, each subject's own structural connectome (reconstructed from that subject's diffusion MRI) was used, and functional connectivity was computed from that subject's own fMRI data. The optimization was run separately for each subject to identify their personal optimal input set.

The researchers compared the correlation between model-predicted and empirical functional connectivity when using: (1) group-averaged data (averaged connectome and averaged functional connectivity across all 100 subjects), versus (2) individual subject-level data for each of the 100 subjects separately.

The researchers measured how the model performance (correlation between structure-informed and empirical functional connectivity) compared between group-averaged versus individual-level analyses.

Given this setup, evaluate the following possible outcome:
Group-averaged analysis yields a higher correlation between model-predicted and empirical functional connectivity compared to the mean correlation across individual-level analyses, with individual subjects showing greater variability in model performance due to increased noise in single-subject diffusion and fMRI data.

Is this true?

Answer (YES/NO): YES